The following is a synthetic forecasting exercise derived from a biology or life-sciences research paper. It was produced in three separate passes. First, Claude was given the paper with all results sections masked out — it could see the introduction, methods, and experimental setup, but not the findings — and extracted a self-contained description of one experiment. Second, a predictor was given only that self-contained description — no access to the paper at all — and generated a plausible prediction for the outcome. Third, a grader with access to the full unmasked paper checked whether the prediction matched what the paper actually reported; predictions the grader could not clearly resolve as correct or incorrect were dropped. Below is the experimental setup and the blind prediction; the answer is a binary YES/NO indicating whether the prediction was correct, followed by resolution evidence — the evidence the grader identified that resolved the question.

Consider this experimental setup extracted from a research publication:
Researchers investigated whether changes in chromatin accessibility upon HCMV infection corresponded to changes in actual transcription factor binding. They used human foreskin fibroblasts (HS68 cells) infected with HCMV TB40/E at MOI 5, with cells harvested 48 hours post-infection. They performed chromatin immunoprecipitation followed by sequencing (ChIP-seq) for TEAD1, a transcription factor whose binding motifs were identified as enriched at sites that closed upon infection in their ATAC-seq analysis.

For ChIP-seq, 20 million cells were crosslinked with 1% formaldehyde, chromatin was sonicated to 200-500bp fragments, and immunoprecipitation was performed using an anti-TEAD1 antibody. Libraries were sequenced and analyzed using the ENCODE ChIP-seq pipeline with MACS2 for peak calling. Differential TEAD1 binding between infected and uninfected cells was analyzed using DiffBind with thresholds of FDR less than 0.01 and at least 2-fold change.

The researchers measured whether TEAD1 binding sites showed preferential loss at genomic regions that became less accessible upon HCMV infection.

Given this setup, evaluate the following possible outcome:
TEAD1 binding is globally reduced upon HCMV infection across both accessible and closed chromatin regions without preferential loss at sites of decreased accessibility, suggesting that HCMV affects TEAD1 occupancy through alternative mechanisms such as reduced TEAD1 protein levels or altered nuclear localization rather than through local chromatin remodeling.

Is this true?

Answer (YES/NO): NO